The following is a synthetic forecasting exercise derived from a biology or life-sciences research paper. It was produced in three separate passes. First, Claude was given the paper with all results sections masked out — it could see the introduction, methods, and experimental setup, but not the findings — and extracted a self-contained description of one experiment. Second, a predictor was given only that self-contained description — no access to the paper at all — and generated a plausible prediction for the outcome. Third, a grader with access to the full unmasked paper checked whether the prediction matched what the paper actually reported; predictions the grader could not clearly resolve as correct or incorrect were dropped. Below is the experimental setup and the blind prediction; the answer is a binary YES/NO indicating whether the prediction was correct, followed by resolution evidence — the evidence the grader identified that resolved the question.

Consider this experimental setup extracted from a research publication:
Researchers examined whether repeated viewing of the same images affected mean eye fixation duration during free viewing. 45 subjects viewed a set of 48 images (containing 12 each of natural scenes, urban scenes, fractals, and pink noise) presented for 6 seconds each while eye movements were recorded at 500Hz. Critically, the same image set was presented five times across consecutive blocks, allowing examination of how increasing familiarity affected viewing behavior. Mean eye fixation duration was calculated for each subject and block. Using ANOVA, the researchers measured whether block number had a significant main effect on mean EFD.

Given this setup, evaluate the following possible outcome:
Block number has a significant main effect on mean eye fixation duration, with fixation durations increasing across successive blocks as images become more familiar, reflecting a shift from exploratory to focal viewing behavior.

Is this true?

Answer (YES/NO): YES